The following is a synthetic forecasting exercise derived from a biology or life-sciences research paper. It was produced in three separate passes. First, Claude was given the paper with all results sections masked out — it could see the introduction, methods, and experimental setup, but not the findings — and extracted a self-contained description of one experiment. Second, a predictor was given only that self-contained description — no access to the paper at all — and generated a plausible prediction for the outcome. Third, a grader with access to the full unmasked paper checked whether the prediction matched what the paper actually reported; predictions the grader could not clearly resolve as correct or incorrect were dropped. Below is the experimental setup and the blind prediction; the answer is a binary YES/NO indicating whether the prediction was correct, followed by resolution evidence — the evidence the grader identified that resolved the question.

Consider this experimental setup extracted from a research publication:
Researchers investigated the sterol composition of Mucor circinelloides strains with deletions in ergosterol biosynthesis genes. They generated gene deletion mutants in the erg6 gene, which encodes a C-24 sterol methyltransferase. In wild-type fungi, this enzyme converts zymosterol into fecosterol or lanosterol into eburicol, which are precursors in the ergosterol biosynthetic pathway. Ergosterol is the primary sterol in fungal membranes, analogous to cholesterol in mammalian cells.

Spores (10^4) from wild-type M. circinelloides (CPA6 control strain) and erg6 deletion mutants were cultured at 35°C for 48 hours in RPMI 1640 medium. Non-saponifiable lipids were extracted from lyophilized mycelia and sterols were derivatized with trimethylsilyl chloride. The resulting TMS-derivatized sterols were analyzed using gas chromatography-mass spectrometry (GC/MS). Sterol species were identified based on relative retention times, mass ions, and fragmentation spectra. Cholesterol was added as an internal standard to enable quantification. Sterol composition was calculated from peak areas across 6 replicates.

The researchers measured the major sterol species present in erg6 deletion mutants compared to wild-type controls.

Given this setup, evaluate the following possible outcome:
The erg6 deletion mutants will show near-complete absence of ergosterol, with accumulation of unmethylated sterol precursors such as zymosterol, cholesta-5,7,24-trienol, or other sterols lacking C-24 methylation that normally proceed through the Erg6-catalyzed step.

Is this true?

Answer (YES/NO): NO